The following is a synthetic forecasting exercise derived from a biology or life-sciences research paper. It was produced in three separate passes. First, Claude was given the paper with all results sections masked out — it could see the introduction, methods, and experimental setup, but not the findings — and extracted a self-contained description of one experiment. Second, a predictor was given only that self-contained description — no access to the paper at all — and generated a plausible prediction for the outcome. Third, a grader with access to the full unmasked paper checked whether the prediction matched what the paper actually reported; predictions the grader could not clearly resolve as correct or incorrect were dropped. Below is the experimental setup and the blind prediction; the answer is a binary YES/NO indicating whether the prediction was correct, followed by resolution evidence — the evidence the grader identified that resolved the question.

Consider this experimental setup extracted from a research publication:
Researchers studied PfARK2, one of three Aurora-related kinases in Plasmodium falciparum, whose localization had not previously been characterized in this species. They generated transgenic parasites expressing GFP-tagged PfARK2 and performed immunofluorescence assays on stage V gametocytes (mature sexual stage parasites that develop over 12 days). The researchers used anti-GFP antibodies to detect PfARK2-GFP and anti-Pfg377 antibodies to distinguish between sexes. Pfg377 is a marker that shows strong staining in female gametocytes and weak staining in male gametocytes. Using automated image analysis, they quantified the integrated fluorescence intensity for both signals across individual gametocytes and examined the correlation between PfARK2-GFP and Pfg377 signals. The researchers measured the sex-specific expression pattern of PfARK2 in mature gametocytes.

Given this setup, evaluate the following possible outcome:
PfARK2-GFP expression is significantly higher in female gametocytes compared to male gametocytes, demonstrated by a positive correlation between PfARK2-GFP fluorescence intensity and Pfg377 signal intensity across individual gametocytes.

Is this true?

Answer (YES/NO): NO